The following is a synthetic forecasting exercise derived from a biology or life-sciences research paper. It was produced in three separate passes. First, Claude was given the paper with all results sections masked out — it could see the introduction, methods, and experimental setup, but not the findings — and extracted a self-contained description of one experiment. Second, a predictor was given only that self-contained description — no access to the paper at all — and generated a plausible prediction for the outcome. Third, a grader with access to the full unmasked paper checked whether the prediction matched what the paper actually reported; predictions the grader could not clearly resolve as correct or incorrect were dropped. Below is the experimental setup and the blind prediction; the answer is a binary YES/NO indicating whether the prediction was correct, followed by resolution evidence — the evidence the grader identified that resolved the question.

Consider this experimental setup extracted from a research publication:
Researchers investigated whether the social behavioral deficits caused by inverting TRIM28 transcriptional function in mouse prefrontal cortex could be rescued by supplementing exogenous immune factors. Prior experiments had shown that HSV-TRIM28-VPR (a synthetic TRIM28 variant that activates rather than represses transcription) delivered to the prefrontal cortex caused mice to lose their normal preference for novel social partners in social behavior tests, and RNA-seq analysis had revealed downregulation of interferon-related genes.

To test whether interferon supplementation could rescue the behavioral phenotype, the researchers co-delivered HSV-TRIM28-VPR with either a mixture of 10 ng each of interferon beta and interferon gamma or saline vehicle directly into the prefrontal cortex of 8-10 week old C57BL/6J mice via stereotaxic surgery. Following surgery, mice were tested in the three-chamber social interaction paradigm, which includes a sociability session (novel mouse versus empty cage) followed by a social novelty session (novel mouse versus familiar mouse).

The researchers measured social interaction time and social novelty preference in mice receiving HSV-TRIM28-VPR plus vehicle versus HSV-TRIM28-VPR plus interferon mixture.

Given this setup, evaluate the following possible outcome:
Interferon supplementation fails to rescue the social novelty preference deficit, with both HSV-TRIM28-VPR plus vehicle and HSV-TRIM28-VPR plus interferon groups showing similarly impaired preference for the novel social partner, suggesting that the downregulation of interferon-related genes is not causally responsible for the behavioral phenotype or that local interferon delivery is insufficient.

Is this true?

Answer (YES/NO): NO